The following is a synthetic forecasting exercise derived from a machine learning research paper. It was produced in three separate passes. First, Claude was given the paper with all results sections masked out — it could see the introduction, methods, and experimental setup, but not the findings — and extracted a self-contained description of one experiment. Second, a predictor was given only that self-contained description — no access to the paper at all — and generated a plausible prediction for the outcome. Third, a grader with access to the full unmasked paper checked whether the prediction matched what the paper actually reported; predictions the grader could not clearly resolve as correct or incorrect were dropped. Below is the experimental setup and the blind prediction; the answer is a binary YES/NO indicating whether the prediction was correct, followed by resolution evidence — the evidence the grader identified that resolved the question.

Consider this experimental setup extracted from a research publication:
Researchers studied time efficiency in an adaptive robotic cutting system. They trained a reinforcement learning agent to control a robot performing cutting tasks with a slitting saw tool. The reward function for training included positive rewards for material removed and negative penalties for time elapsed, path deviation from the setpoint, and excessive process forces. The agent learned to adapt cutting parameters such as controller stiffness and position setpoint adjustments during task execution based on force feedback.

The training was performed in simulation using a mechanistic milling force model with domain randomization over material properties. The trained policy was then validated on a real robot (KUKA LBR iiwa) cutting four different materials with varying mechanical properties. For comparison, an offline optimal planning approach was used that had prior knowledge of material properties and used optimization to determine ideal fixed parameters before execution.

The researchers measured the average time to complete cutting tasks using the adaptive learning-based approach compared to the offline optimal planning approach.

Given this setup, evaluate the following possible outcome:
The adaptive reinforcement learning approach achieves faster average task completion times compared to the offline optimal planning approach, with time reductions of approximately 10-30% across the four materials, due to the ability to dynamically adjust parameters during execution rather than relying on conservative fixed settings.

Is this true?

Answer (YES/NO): NO